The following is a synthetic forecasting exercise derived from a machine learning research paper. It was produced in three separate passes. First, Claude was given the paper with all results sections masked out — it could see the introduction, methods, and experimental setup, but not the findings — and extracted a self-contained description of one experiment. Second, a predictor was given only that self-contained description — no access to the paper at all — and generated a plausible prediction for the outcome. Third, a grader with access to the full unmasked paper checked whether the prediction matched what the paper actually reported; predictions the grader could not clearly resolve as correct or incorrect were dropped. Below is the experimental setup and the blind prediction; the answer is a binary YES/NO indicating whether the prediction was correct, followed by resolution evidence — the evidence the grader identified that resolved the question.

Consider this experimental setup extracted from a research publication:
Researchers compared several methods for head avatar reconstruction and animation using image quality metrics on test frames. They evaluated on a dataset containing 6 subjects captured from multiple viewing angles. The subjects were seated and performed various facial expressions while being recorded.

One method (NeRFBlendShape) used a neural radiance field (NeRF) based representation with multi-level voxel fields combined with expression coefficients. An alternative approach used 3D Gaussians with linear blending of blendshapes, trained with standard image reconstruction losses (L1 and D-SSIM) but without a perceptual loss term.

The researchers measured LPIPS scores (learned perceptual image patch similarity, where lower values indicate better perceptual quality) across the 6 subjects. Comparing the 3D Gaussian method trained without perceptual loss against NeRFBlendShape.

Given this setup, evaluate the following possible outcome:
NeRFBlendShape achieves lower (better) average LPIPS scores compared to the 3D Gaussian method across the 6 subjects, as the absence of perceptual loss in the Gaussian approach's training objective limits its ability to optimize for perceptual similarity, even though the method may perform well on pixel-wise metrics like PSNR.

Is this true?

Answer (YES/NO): YES